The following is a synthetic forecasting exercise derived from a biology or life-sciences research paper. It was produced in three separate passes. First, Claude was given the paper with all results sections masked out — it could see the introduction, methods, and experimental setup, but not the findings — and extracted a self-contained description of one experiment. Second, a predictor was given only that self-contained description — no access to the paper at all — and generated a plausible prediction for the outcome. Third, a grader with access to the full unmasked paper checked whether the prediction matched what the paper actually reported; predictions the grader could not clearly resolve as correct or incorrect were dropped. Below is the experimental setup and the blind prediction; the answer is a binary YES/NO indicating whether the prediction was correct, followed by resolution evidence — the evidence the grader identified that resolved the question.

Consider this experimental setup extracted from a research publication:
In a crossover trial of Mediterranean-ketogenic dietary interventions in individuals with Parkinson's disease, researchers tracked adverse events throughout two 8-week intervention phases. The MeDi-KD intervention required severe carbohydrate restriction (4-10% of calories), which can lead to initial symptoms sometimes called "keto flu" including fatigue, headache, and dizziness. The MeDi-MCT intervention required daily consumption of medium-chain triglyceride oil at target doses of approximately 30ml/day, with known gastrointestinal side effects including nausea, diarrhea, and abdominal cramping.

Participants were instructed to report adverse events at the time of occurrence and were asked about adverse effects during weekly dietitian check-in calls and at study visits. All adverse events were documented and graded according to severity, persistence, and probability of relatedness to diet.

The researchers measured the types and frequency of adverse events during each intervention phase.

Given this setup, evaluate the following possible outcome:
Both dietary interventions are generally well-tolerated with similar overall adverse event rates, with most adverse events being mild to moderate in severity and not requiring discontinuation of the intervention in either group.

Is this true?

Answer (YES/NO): NO